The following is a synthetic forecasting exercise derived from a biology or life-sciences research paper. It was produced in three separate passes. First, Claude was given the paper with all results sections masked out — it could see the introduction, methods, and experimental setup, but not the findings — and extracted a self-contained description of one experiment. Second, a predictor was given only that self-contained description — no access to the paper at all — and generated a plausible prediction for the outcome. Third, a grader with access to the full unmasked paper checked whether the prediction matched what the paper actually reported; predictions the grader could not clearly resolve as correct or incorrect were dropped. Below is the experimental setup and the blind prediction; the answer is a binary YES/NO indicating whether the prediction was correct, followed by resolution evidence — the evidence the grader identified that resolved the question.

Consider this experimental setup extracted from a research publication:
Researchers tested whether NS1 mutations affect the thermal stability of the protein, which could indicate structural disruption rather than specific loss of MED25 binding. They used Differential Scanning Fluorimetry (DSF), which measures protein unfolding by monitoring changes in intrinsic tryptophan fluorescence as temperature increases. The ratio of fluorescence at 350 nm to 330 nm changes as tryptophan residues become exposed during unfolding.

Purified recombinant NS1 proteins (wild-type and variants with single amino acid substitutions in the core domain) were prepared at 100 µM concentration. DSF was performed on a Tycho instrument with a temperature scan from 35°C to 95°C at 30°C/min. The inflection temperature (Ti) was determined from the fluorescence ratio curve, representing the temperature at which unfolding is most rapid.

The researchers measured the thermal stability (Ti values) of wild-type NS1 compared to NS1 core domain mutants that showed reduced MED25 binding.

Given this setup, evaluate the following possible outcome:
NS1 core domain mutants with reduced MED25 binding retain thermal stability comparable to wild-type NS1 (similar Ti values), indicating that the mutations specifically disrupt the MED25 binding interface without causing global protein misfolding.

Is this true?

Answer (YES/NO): YES